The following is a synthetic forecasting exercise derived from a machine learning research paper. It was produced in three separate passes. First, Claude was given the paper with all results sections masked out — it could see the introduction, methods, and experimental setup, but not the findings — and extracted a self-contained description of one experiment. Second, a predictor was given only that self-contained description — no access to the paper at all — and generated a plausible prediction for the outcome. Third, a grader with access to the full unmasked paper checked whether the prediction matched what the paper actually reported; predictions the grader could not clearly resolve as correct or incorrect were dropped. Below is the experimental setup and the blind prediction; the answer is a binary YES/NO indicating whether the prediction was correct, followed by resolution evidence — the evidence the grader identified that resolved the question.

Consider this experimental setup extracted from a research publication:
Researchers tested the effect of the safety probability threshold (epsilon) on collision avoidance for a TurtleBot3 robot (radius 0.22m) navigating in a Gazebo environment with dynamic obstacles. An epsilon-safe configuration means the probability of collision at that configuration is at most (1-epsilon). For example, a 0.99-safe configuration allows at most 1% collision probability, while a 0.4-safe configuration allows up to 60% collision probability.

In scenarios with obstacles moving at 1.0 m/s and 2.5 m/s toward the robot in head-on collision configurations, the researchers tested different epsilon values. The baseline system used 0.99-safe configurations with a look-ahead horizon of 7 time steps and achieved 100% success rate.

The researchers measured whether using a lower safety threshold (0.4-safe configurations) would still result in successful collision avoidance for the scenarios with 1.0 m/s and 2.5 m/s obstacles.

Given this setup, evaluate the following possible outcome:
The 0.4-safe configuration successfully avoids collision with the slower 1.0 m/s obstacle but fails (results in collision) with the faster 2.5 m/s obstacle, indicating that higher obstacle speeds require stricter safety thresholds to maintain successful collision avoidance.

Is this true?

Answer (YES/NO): NO